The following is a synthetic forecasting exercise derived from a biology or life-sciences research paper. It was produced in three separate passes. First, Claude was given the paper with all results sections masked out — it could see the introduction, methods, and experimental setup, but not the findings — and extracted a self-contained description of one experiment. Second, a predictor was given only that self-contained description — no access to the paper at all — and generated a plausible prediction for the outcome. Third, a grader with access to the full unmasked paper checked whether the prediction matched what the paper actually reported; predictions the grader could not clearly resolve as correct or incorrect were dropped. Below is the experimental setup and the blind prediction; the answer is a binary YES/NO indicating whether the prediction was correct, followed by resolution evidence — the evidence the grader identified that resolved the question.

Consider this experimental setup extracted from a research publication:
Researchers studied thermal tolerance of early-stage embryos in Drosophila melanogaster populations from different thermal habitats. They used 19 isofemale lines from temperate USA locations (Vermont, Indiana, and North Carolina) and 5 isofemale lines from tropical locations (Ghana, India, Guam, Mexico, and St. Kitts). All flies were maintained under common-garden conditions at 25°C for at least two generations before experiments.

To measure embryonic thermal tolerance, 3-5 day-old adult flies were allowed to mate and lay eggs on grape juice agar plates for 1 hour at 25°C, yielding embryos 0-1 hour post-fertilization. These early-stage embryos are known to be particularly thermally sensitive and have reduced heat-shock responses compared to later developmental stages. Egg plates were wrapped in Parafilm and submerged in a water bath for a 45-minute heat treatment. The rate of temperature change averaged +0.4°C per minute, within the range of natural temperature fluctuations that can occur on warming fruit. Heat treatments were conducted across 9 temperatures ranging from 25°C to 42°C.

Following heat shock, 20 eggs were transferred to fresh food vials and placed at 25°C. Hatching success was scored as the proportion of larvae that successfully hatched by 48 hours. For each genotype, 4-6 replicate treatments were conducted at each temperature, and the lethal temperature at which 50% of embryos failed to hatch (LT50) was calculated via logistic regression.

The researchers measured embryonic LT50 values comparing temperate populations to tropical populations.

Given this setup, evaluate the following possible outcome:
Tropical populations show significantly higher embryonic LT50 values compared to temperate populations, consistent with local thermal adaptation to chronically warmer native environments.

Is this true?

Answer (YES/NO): YES